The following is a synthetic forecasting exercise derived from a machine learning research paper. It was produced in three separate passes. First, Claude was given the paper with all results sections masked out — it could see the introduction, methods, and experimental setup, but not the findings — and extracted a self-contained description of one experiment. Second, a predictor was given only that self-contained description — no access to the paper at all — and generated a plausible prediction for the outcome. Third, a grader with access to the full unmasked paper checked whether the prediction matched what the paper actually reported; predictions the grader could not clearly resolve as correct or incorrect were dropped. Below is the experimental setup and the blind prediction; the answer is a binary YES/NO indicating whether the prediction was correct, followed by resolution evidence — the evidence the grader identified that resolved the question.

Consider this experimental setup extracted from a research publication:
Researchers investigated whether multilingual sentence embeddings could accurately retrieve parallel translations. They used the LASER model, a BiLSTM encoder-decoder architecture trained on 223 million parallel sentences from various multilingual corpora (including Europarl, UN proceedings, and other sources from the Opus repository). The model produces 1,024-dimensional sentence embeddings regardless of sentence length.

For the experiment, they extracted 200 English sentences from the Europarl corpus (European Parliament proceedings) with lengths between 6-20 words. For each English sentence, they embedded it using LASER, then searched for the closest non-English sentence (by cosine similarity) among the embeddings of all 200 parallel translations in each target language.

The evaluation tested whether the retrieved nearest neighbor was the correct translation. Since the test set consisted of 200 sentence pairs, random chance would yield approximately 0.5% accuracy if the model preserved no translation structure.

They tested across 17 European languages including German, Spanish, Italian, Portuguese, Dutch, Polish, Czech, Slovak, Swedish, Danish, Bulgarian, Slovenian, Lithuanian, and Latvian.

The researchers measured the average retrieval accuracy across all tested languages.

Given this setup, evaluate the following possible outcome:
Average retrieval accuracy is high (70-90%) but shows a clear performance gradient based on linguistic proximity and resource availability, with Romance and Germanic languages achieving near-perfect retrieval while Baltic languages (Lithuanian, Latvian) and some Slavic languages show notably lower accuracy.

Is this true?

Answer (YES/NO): NO